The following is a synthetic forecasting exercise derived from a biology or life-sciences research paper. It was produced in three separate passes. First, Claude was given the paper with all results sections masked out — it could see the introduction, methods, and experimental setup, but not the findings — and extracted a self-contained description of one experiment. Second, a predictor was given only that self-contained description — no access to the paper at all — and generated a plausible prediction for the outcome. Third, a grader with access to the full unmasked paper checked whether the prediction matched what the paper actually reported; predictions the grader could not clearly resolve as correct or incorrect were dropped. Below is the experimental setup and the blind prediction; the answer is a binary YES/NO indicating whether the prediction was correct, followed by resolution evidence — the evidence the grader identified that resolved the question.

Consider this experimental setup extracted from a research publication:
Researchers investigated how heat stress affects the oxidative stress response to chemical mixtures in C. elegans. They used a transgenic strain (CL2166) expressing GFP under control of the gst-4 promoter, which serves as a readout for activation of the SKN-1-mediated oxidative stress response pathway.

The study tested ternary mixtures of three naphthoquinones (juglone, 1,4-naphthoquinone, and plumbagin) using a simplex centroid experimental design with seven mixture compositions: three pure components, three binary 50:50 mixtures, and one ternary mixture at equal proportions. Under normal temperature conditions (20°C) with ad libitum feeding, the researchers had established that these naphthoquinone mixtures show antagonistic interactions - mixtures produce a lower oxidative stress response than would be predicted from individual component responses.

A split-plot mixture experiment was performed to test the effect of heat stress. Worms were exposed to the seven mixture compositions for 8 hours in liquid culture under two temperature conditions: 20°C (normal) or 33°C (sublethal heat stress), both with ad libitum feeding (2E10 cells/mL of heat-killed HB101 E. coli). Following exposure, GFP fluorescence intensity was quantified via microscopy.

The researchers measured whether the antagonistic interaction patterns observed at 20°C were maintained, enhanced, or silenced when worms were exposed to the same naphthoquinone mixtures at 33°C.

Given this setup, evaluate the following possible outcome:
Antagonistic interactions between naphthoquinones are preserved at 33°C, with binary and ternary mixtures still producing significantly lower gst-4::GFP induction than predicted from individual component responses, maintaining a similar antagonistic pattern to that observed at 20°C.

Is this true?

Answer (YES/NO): NO